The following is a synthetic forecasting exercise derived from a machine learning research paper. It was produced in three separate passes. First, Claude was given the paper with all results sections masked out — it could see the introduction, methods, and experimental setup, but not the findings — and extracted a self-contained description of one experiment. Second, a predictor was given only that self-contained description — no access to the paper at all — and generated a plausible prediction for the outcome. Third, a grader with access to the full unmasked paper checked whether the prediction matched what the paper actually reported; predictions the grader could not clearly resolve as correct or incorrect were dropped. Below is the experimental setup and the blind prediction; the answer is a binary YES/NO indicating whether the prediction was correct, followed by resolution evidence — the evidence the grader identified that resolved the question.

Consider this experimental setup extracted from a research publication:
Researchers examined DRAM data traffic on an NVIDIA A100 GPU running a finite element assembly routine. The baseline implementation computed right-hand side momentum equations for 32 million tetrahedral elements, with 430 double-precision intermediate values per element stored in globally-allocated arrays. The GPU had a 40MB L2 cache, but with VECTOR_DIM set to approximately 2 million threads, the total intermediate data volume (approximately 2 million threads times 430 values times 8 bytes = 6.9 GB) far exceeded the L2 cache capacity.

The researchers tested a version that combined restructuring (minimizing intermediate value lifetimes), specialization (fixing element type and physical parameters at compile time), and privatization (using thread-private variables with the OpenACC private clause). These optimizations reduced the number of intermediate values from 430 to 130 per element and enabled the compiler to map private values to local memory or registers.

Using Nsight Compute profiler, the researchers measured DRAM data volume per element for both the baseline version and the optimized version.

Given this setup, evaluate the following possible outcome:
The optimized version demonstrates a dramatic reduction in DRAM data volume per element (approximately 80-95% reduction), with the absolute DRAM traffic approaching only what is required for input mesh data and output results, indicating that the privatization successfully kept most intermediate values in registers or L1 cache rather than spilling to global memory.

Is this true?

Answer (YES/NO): NO